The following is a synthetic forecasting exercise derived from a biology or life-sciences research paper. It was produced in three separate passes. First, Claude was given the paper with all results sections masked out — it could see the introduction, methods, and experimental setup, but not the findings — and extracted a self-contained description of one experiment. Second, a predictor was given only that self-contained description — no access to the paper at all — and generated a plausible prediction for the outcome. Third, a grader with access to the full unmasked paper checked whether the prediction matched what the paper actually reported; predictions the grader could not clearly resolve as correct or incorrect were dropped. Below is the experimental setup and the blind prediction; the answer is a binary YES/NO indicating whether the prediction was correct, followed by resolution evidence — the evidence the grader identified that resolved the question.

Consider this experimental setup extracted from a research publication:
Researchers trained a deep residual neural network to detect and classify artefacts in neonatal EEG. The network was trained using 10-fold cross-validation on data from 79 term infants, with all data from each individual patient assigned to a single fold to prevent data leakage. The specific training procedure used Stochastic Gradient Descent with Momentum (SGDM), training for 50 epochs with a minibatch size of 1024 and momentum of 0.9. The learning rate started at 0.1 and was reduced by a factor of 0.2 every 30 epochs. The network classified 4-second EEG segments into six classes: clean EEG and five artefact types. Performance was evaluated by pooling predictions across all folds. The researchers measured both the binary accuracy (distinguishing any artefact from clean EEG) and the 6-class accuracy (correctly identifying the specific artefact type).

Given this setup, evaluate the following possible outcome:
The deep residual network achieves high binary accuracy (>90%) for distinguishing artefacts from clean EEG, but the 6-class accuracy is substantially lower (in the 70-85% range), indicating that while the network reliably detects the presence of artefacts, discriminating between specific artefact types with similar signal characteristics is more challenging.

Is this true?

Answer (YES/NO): YES